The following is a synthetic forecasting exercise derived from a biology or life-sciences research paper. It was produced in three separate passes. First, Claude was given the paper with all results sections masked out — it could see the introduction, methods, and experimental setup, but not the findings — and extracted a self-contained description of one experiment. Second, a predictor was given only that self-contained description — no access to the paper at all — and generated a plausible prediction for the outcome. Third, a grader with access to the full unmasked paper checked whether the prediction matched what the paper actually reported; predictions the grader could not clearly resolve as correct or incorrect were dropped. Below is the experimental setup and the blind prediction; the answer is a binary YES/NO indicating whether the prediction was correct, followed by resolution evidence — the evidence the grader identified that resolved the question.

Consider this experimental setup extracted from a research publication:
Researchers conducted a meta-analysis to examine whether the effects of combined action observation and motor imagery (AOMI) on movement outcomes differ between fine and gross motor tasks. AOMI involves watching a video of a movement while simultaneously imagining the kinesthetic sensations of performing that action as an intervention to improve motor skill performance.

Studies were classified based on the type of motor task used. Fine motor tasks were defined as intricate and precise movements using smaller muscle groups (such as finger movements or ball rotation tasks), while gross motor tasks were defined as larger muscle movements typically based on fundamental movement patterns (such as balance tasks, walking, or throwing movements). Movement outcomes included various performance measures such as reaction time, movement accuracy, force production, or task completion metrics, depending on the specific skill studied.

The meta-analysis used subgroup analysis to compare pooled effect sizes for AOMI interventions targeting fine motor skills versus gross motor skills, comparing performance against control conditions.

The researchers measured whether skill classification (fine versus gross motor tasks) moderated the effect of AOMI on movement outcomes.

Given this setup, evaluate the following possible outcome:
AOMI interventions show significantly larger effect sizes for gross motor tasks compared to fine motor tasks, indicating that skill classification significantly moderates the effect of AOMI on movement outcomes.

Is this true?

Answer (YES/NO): NO